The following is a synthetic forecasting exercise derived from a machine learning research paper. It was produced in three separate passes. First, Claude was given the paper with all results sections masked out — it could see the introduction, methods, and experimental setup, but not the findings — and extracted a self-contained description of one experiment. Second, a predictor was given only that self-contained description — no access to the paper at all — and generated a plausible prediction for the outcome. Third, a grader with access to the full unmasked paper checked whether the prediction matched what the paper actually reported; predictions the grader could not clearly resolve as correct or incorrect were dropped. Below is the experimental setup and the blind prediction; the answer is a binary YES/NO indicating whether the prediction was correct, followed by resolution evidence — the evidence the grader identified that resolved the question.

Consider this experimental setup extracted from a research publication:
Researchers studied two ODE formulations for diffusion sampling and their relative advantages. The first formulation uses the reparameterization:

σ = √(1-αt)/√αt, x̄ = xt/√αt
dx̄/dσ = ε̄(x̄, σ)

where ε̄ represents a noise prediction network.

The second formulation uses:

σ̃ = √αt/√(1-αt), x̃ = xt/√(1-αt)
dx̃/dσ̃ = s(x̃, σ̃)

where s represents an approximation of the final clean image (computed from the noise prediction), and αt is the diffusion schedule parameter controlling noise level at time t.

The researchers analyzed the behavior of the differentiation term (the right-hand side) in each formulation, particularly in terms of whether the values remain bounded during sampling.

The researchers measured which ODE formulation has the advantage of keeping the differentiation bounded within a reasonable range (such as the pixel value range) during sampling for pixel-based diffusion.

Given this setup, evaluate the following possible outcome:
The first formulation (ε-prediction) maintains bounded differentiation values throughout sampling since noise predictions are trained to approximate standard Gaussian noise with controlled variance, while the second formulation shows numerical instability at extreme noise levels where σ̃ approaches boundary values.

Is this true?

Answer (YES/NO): NO